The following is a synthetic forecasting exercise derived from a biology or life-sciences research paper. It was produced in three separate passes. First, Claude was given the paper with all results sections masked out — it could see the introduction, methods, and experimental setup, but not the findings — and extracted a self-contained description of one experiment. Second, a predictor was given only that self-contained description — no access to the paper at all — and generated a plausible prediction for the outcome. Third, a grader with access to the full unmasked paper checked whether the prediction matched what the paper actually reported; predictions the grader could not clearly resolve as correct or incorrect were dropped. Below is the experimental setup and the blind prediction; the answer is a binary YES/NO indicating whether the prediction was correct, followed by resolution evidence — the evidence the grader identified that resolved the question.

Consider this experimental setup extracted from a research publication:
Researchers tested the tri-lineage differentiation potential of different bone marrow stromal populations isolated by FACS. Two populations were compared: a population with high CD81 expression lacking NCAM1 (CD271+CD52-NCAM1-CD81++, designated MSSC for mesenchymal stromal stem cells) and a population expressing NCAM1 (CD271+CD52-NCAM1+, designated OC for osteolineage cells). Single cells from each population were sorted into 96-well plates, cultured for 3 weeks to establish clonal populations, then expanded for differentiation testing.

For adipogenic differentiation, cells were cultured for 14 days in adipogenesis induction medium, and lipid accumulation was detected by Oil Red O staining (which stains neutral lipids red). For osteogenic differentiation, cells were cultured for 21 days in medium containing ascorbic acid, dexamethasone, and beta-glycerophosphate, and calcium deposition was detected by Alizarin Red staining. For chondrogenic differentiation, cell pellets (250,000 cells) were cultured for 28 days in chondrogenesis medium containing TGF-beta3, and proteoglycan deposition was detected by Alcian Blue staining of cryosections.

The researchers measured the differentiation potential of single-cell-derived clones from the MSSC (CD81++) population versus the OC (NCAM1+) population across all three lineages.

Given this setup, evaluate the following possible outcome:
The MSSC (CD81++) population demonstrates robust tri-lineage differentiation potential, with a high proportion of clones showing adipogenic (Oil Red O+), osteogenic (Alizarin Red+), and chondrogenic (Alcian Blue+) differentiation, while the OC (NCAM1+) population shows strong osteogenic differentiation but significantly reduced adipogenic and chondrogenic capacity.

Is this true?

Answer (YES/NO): NO